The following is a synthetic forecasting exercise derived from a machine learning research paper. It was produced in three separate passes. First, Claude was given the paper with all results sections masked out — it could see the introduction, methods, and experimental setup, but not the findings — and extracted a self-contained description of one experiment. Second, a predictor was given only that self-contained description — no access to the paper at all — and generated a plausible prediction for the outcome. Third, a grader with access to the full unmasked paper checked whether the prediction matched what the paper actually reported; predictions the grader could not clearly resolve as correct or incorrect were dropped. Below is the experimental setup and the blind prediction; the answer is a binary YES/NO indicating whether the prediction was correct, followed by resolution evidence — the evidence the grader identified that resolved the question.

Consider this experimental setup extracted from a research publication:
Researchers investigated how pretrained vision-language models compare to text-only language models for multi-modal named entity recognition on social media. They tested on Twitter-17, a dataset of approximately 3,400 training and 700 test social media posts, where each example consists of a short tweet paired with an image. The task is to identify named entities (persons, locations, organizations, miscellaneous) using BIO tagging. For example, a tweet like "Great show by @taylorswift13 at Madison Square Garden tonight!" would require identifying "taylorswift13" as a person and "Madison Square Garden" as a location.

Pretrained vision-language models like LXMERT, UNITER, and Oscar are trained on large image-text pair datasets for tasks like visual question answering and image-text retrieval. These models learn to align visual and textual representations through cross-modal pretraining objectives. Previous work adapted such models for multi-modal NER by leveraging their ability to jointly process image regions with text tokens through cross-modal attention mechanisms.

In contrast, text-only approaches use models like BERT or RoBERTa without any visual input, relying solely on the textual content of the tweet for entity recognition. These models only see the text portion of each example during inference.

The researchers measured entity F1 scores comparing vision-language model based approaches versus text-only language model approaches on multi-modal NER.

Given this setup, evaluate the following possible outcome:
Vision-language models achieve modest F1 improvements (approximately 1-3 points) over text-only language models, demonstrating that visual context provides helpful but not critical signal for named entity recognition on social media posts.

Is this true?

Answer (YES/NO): NO